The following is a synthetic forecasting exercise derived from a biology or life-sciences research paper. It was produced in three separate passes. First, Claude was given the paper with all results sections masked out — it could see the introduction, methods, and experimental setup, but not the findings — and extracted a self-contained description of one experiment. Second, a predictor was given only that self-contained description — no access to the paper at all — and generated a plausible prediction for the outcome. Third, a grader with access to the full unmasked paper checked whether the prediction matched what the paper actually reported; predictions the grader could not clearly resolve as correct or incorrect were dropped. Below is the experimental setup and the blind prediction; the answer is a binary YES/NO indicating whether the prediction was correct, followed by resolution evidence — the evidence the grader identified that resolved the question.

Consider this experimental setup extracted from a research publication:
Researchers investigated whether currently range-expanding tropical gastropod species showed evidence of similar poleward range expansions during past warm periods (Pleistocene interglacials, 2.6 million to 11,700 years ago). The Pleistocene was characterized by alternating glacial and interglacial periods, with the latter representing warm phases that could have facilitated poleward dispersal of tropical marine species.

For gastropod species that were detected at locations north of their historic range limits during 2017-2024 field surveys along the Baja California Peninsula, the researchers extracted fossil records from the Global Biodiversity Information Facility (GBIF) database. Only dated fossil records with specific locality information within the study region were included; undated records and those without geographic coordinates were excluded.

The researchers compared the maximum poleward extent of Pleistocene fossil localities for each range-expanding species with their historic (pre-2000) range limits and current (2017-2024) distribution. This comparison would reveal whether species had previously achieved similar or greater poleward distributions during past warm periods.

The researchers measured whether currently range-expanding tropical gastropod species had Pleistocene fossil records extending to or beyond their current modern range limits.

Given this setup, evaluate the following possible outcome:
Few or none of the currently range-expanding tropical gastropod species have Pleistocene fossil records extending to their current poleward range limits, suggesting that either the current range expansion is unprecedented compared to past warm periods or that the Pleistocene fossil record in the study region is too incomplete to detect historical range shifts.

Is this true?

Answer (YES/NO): NO